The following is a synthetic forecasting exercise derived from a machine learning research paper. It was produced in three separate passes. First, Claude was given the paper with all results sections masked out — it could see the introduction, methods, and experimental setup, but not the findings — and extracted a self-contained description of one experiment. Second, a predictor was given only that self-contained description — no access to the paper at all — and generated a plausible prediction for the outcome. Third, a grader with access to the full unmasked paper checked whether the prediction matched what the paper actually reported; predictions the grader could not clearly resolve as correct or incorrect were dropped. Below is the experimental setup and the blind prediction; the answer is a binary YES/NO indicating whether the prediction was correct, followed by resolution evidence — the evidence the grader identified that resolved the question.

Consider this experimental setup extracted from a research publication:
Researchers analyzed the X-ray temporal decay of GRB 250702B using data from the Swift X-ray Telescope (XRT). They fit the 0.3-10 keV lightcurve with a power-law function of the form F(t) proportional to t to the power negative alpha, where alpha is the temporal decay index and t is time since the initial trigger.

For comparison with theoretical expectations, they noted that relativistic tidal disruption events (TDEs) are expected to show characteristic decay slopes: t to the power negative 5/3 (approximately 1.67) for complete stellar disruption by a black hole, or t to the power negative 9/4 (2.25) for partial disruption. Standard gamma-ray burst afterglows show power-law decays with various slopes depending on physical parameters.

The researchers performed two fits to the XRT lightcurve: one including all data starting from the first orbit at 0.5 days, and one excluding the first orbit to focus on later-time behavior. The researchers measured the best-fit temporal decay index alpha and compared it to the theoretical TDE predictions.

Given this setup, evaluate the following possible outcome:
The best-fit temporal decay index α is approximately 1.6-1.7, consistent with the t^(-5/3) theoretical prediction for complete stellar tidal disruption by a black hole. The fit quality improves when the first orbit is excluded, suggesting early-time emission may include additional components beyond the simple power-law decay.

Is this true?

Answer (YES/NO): NO